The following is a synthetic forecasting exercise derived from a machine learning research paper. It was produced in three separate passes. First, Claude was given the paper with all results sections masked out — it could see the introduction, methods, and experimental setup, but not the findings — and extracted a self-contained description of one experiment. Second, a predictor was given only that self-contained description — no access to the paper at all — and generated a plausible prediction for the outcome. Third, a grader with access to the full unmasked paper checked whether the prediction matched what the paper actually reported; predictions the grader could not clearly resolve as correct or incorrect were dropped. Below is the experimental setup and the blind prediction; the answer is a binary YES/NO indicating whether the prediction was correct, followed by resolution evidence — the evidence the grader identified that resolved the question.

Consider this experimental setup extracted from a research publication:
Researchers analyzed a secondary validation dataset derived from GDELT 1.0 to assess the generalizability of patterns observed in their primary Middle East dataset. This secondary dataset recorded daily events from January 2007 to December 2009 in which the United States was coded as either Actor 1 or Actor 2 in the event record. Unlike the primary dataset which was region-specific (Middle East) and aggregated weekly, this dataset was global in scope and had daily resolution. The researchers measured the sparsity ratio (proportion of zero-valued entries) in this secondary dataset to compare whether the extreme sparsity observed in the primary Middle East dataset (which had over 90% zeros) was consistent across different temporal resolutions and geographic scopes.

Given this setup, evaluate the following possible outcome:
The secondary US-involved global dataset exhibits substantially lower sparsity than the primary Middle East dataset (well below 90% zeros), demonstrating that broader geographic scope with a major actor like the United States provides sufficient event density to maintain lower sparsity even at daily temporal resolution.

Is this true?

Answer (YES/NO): NO